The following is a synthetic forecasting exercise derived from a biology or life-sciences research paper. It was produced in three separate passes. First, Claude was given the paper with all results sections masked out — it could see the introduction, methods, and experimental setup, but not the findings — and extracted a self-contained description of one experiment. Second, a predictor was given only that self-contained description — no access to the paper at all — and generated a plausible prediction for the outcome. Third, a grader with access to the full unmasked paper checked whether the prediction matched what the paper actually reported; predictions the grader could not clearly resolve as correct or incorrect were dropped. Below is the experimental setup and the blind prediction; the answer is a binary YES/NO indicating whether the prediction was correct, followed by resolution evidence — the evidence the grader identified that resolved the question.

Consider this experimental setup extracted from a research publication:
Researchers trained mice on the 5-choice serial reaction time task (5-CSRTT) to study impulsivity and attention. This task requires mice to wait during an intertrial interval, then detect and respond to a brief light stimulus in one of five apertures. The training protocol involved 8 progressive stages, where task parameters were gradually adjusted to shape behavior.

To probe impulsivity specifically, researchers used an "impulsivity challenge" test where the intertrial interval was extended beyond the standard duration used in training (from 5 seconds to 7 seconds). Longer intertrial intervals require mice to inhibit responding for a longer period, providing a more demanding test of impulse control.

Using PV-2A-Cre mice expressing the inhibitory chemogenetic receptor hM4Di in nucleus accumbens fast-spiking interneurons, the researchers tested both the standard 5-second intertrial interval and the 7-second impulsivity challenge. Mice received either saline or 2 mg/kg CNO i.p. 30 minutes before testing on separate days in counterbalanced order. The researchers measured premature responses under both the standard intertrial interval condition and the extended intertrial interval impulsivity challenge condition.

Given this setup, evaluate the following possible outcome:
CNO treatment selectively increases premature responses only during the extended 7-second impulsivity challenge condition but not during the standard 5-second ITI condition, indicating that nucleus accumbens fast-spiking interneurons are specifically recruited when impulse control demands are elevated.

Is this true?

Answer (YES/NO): NO